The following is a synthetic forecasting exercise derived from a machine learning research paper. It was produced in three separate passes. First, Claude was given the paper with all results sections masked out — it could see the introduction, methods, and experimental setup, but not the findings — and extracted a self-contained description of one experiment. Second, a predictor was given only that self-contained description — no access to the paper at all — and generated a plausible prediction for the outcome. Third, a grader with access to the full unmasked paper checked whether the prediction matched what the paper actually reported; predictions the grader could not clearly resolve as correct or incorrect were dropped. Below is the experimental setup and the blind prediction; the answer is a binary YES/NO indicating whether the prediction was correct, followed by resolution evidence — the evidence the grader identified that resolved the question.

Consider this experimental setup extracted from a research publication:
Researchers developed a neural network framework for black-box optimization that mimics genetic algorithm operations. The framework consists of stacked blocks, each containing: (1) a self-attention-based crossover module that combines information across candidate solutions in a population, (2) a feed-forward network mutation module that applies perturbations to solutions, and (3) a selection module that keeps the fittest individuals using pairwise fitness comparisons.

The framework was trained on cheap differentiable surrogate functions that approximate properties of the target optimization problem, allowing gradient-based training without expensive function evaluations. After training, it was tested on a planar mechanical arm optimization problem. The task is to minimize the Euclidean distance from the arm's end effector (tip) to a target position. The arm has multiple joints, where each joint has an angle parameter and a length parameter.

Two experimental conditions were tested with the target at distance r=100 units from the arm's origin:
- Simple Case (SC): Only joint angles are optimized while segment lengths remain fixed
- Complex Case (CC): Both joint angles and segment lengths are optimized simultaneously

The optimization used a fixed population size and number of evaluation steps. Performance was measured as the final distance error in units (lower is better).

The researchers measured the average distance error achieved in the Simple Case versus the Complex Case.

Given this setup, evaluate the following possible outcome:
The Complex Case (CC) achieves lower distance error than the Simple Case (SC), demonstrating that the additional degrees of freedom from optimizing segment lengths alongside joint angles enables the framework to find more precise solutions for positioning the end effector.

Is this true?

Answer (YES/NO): YES